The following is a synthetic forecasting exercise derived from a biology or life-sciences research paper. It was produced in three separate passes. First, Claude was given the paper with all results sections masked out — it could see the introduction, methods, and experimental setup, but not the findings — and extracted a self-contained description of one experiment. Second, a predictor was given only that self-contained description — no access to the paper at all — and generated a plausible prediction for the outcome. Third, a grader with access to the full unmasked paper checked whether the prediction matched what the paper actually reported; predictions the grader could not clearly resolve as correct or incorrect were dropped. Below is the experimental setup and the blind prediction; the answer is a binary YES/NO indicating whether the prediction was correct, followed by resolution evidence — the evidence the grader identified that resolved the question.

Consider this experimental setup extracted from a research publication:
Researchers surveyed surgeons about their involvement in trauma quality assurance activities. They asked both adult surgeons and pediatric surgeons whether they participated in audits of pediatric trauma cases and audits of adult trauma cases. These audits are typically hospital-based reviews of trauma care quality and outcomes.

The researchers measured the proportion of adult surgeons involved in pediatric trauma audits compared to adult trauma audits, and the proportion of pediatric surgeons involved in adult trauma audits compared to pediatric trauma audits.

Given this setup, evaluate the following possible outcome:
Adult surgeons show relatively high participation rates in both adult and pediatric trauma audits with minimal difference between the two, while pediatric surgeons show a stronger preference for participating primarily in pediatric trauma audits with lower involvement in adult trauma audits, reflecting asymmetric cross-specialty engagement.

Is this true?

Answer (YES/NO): NO